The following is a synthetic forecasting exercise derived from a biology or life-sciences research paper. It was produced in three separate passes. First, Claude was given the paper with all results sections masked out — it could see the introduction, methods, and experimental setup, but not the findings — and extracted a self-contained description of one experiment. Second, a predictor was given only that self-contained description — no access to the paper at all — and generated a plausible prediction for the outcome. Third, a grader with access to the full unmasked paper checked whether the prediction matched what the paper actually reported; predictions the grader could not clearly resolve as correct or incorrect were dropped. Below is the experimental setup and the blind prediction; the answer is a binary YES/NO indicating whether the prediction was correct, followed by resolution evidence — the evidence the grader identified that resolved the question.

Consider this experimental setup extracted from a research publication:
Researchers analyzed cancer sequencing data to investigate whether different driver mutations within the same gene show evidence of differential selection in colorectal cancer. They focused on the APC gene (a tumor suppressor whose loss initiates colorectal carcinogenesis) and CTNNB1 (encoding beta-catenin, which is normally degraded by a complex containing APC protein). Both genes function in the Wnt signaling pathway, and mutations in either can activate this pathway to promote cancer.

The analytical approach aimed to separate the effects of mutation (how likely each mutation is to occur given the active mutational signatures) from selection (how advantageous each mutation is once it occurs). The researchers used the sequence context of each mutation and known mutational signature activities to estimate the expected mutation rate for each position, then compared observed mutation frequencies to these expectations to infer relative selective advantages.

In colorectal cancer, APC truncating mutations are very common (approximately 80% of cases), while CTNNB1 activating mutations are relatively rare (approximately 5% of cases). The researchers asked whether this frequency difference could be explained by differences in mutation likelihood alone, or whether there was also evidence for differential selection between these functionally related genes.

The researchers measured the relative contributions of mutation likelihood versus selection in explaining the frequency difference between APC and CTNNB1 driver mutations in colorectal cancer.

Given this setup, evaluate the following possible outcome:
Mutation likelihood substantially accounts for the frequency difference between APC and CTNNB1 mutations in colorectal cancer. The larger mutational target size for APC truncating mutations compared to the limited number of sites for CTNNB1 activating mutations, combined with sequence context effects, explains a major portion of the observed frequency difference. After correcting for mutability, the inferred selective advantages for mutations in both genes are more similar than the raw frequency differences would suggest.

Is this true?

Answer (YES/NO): NO